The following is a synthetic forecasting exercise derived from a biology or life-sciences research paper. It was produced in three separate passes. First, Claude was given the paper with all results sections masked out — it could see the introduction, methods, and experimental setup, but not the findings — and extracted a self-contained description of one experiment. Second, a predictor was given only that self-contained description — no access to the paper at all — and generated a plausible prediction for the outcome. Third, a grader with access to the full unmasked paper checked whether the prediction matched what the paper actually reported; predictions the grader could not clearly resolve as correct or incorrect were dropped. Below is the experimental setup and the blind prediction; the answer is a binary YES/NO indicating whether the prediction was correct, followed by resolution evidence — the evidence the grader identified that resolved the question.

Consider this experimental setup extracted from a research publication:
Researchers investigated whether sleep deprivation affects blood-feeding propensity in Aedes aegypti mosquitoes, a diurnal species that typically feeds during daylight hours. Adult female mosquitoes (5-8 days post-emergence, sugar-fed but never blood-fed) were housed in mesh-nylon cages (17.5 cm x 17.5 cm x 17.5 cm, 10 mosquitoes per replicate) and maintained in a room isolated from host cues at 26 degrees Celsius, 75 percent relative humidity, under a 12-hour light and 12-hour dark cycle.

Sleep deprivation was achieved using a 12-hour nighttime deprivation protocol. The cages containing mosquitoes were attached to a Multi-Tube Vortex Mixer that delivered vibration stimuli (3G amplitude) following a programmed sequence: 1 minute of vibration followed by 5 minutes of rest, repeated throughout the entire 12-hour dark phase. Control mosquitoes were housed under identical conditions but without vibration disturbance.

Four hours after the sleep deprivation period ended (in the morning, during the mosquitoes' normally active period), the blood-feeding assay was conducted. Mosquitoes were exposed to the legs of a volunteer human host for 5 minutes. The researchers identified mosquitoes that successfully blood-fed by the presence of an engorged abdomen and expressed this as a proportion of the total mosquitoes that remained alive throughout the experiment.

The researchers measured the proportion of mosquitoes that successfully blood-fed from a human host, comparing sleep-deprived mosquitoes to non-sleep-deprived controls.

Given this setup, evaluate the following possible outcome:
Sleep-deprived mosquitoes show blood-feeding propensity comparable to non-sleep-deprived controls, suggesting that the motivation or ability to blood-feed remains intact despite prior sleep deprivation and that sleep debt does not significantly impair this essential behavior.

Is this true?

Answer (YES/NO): NO